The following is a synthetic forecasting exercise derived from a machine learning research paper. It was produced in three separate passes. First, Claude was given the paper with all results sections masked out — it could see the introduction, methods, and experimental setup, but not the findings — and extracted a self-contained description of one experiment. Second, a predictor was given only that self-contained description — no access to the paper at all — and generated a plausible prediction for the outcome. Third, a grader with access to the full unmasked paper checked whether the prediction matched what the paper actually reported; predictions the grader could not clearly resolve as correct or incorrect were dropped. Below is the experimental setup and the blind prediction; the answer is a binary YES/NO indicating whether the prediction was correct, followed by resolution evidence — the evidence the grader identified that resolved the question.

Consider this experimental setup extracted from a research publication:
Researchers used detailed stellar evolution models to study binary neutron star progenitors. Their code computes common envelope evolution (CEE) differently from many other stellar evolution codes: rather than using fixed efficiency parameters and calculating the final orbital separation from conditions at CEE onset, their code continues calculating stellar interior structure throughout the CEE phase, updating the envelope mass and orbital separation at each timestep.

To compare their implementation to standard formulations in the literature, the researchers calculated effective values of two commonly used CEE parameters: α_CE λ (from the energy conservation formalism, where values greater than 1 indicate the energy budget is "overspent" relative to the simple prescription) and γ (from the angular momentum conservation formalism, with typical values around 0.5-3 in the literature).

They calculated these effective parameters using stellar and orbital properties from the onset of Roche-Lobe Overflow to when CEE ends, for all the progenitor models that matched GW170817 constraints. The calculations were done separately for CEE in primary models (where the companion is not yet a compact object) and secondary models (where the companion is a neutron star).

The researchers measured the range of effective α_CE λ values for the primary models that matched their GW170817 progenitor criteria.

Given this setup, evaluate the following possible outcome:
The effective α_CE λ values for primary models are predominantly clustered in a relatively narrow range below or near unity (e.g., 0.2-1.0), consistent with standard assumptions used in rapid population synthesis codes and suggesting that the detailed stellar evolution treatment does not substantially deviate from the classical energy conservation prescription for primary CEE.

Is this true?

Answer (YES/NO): NO